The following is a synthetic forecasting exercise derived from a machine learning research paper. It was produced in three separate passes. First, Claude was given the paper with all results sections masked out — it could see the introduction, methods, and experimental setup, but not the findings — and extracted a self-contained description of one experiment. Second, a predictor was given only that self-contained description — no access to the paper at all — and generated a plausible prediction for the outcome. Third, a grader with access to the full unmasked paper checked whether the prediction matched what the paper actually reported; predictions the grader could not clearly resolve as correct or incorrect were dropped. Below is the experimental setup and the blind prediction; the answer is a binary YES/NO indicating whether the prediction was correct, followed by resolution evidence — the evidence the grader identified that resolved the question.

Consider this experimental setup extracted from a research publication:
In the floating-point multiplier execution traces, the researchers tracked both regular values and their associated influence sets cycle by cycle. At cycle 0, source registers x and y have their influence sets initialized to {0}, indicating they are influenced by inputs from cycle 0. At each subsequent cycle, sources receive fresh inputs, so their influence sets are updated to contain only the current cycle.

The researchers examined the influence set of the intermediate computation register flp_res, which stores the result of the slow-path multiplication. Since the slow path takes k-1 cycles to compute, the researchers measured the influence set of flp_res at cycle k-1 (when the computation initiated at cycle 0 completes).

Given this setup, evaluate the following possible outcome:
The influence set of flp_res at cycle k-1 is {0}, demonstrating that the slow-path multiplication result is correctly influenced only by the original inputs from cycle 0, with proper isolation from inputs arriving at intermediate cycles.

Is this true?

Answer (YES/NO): YES